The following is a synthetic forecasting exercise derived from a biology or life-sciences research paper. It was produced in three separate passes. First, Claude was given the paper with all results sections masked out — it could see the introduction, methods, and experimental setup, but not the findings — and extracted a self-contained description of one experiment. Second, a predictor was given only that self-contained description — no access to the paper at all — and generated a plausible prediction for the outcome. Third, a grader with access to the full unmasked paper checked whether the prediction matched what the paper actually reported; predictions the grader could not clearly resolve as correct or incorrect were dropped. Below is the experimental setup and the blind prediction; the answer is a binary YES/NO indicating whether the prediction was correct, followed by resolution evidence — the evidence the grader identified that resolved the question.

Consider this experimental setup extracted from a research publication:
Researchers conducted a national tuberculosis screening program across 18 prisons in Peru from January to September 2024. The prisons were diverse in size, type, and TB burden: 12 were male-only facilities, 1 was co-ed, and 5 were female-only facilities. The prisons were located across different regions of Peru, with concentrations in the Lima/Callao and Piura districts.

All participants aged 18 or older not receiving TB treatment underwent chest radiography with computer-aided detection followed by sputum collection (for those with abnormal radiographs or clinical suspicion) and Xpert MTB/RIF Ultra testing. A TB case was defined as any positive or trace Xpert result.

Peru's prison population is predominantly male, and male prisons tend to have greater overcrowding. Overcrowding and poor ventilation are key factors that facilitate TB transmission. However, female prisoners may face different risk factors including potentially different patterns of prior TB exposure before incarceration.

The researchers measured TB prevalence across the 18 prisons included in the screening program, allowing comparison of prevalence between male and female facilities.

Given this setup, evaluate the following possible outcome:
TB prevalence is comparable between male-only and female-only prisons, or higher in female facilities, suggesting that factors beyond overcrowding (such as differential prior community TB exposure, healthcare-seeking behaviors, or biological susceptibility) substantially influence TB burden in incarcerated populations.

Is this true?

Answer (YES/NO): NO